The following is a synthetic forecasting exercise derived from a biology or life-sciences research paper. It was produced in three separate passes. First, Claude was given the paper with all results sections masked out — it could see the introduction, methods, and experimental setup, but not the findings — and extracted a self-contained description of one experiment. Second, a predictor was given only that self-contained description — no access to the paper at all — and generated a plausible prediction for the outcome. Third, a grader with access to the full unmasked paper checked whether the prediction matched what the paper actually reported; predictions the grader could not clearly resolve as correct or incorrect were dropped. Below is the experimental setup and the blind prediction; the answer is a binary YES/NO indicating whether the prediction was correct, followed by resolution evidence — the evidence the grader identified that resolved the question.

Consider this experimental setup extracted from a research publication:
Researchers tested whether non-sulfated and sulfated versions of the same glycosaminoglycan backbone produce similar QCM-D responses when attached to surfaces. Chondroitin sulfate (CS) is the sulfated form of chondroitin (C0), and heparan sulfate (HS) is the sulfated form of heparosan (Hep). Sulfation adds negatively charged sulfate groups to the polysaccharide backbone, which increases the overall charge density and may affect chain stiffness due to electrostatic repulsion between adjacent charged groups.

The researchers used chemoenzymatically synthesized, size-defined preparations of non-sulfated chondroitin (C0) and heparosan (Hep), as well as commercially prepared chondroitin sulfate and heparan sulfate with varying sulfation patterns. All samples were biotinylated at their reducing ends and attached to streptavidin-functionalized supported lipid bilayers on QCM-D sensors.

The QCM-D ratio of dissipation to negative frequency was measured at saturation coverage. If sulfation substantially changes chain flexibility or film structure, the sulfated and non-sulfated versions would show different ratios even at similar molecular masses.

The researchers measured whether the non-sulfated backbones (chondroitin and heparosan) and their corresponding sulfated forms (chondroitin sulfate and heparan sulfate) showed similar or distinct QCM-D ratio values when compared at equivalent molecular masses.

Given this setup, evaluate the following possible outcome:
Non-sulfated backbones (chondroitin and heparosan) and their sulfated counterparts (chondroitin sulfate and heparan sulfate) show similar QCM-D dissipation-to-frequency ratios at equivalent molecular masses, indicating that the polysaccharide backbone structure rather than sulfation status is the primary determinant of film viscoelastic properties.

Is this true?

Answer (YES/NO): YES